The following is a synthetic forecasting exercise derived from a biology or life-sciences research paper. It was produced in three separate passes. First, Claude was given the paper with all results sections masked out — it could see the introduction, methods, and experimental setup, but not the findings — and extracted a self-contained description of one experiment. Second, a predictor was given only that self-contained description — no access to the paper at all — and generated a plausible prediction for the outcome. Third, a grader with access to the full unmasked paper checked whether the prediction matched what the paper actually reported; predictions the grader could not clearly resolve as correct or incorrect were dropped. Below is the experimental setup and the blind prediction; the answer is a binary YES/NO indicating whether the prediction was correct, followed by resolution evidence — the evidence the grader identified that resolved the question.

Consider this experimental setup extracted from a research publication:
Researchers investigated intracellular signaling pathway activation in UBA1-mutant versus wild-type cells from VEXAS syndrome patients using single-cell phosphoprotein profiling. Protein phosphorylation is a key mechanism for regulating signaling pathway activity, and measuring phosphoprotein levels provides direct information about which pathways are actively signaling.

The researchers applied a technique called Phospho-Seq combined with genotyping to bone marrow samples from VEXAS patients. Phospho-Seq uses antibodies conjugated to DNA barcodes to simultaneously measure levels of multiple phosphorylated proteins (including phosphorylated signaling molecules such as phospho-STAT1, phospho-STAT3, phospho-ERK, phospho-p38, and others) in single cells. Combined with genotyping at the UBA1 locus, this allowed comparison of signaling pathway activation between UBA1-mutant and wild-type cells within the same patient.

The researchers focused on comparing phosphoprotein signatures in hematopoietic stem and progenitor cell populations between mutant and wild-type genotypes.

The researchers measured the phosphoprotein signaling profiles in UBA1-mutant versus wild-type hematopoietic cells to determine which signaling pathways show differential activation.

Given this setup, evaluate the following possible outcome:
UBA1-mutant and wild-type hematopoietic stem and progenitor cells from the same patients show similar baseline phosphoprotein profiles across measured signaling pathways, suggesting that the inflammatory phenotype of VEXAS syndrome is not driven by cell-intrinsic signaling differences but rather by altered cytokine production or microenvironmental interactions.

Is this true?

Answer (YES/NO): NO